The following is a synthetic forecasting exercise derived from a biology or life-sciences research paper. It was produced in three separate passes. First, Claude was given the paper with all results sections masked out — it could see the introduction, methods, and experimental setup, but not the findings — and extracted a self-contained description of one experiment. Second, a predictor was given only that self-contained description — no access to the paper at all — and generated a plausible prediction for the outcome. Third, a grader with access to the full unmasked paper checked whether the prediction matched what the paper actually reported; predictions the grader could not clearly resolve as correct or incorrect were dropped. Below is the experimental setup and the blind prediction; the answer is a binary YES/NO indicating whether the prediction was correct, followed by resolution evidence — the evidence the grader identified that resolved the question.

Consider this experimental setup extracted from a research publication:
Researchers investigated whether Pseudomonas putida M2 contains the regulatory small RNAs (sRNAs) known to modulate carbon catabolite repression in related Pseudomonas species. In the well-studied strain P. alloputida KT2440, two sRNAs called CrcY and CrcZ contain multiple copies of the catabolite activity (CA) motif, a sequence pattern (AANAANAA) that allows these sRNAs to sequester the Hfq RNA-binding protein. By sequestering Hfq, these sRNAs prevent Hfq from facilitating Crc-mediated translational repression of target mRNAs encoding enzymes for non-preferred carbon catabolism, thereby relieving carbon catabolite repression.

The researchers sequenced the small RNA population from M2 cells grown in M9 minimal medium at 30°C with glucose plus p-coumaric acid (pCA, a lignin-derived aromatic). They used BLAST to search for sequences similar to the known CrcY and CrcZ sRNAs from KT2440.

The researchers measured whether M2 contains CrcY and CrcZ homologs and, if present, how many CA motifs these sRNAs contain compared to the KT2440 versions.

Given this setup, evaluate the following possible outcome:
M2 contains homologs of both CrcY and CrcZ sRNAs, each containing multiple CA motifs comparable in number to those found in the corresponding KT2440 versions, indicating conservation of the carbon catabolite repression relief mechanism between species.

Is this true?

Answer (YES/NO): NO